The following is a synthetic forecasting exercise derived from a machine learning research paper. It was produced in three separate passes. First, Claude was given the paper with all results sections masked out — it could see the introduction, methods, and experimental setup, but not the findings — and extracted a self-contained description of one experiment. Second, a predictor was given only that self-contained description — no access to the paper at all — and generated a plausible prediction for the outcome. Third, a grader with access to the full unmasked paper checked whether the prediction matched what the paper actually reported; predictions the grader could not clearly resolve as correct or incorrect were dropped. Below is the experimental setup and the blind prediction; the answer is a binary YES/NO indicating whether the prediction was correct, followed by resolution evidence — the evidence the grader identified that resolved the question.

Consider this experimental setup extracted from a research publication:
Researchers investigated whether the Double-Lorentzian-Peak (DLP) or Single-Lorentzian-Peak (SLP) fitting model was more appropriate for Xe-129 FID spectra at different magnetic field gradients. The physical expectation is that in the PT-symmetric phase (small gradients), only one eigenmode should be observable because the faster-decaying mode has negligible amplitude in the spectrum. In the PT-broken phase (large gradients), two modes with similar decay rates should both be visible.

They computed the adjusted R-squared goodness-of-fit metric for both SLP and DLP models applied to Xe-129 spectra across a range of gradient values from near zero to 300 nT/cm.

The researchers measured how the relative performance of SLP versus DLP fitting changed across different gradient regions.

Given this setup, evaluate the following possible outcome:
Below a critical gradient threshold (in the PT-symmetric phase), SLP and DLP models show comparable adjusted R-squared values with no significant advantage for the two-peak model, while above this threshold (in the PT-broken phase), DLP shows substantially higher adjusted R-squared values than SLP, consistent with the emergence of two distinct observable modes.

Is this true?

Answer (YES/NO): YES